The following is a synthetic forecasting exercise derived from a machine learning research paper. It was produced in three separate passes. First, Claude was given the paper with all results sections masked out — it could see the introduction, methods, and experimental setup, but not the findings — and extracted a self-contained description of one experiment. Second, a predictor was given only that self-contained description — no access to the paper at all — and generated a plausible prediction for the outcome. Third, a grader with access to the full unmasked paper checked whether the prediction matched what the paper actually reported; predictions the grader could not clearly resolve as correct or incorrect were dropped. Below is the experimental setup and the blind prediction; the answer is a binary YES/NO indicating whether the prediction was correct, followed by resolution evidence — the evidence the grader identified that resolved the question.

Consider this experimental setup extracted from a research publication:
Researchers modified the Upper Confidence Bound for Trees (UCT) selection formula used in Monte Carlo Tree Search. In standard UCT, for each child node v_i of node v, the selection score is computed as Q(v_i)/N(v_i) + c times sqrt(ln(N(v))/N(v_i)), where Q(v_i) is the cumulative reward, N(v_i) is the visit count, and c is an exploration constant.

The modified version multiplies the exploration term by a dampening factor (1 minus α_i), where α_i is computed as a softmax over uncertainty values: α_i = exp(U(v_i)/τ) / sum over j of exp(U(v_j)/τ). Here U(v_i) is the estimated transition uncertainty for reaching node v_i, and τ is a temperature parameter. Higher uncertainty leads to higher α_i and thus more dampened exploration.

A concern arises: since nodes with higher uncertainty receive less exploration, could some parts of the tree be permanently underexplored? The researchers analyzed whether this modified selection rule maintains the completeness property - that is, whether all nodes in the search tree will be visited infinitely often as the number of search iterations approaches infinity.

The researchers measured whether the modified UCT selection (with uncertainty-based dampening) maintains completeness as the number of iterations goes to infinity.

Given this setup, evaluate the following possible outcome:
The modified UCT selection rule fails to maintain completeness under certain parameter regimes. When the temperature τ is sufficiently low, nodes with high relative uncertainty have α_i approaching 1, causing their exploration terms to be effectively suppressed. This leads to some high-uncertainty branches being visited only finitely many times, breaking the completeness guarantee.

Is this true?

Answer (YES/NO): NO